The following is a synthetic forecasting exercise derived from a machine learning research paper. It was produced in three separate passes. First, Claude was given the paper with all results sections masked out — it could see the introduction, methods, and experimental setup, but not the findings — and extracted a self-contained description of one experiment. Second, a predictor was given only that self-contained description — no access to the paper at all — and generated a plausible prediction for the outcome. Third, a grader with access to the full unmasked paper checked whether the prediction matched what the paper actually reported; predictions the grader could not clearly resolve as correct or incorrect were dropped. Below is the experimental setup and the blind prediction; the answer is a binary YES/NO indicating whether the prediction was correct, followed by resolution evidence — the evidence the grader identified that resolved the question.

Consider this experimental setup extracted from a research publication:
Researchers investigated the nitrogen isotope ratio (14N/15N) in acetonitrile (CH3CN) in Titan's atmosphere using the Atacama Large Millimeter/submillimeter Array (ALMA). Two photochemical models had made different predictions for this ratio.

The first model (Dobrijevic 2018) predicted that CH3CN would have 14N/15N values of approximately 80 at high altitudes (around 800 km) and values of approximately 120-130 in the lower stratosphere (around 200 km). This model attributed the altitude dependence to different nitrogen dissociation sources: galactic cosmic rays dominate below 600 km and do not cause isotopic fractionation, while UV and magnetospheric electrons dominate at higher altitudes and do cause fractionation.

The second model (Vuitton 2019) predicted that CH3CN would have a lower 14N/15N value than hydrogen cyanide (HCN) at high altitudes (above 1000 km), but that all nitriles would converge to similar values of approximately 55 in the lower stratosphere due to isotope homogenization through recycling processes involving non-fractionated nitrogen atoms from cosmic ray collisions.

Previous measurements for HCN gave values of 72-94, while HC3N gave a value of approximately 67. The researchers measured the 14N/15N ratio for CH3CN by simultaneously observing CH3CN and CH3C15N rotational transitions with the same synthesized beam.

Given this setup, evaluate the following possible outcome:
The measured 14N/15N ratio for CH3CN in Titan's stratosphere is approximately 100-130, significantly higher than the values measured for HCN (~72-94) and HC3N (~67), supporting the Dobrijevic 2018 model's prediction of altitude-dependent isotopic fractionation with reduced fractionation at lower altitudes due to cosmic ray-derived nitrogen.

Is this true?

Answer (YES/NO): YES